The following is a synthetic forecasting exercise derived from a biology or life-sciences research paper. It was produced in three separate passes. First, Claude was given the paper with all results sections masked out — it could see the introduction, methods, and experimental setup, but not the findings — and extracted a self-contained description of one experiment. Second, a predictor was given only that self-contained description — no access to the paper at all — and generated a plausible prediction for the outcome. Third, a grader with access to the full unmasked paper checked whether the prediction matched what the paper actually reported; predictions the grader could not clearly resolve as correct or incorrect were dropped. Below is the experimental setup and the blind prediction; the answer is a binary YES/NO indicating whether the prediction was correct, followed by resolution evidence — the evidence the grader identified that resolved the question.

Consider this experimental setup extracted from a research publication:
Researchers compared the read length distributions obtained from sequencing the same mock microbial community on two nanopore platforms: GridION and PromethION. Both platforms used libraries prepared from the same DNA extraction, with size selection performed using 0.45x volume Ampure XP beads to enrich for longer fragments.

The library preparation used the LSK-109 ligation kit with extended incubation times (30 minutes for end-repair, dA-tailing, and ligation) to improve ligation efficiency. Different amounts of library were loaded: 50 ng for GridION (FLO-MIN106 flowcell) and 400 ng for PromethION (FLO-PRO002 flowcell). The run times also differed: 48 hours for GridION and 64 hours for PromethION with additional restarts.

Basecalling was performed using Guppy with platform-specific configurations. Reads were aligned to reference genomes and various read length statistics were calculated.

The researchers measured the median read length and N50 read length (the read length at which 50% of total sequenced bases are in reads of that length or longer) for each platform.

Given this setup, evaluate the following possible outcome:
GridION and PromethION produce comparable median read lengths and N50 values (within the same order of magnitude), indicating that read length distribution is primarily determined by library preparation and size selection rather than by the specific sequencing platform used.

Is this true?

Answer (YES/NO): YES